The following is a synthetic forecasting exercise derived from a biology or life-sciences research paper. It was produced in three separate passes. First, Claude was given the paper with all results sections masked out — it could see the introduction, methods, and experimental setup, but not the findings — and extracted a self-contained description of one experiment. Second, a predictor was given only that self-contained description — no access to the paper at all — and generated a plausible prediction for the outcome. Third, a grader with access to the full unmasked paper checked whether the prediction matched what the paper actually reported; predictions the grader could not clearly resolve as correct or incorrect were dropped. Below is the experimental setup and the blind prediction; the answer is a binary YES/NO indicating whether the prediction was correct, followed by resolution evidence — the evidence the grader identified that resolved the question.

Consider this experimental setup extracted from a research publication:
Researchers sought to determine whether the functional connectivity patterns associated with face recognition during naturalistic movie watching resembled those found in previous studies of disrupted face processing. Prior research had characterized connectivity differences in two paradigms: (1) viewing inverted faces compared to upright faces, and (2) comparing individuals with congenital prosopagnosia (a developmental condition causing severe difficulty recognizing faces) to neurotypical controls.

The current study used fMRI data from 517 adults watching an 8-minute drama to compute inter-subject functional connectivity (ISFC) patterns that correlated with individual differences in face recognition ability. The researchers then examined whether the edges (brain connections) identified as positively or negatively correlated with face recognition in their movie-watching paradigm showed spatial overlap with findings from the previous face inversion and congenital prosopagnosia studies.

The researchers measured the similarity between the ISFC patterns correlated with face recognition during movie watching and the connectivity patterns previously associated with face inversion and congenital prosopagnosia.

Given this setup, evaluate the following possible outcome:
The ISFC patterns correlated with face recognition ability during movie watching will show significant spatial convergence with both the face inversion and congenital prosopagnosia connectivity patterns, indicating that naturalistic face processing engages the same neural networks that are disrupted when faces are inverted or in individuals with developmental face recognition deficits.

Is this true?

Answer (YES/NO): YES